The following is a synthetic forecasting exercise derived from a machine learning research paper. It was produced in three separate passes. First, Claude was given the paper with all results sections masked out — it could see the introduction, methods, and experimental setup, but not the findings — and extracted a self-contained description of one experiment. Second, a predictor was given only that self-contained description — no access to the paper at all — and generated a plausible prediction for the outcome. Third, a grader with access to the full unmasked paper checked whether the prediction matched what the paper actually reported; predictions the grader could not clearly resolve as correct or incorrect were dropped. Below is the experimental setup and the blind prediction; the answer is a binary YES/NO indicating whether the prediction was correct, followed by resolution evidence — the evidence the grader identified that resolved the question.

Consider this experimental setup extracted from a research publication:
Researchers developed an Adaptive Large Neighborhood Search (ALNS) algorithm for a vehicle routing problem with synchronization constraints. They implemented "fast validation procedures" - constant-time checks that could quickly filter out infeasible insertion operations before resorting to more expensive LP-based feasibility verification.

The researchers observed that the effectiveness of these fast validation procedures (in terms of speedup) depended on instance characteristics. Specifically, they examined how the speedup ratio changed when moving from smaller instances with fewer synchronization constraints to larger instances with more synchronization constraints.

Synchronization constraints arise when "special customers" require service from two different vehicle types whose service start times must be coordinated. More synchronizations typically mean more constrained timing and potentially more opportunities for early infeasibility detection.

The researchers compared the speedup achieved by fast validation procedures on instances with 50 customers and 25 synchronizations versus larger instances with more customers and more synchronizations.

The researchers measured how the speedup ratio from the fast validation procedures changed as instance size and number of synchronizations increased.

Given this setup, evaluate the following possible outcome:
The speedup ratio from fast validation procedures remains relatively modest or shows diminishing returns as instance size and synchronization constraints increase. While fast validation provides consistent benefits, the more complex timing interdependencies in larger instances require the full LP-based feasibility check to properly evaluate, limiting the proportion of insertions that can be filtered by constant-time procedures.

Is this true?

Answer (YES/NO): NO